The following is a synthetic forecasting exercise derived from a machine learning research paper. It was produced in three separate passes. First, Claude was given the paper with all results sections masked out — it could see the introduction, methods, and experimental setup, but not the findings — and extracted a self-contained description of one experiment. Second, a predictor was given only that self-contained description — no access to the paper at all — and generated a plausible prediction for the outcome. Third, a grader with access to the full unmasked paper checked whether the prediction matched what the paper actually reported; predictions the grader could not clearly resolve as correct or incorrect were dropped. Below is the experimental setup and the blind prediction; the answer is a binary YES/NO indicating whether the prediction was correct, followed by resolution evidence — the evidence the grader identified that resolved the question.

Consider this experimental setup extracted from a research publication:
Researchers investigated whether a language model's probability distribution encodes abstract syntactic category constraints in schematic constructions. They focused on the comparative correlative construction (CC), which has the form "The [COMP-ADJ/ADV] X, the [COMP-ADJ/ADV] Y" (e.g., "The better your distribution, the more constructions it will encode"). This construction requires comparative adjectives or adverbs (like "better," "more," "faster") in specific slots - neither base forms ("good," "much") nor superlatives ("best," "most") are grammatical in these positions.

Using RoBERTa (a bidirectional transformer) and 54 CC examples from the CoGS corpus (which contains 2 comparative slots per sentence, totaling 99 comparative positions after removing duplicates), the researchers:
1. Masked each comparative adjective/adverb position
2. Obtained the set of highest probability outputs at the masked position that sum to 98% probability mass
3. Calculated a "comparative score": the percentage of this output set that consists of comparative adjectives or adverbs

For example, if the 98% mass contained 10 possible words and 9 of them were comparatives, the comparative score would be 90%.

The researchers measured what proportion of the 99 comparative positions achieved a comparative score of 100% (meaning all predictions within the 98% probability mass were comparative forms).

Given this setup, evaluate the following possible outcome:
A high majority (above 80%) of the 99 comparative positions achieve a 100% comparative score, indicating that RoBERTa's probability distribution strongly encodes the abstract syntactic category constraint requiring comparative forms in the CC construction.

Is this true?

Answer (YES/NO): YES